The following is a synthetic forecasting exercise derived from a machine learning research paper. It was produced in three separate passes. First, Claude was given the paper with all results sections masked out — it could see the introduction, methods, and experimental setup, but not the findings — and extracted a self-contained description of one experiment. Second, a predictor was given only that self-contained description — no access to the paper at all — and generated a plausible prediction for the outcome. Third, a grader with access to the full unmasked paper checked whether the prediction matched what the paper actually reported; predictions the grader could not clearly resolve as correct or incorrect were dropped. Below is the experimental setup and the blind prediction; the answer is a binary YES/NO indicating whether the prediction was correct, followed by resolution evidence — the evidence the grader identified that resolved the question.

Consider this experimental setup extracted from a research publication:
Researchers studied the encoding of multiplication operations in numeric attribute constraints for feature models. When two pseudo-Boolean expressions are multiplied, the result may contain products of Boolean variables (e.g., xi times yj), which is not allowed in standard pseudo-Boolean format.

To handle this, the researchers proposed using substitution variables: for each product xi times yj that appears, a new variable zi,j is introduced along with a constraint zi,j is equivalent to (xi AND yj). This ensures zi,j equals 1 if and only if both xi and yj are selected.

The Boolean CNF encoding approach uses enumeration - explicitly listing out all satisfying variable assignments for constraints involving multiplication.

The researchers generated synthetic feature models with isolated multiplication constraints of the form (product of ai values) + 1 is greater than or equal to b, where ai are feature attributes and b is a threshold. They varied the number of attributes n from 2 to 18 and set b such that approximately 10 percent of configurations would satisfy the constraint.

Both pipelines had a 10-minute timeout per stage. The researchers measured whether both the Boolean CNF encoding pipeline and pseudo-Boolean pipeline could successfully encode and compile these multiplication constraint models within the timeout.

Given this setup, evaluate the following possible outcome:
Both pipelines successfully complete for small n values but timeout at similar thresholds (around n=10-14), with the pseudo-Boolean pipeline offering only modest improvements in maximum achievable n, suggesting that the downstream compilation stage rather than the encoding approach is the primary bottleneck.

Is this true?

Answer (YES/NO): NO